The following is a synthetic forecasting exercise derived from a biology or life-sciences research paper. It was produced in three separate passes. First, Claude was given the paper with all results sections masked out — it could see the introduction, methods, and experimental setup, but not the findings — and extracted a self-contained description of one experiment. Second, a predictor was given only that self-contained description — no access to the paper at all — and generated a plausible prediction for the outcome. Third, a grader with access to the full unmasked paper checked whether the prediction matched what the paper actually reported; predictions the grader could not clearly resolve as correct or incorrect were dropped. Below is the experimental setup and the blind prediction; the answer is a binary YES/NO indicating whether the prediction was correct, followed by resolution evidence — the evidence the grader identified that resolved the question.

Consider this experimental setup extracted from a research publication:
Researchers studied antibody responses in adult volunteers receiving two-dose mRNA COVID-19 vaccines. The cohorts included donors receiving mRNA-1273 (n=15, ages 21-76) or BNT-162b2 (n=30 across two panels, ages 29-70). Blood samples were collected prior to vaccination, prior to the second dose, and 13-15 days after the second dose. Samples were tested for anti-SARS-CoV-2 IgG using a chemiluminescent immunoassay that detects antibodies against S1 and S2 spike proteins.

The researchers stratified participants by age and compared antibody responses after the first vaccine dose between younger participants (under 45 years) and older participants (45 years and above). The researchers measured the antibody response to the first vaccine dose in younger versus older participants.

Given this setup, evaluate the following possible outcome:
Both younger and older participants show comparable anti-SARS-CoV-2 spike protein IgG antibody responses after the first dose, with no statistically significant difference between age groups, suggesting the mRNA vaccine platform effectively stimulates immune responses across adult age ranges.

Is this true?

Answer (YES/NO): NO